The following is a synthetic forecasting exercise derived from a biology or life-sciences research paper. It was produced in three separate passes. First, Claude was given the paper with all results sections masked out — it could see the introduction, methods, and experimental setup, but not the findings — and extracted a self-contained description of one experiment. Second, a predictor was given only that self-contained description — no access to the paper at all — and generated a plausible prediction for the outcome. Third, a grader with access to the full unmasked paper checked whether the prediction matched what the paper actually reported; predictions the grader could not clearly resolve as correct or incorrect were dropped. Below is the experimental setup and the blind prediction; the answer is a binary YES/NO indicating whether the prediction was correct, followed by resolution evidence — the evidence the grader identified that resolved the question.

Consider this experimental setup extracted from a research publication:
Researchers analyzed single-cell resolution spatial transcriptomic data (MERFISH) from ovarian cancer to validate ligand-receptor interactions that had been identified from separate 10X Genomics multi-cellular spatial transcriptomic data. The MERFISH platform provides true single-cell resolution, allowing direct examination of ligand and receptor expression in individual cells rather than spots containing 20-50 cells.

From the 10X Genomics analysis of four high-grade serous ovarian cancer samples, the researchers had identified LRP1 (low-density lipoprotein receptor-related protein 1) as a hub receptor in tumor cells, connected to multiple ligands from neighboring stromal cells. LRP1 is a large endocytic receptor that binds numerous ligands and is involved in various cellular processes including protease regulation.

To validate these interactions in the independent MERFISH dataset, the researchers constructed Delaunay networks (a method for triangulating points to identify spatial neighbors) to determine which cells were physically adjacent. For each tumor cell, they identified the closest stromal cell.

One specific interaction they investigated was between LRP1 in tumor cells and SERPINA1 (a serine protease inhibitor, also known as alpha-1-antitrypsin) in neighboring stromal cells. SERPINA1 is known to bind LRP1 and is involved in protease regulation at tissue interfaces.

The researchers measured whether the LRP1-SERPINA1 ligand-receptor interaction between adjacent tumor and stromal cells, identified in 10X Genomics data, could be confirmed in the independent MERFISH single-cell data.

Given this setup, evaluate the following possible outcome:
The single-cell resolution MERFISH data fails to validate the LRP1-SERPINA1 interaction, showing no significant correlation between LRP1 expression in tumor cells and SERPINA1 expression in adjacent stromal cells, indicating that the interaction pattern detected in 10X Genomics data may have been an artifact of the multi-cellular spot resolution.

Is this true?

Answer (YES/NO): NO